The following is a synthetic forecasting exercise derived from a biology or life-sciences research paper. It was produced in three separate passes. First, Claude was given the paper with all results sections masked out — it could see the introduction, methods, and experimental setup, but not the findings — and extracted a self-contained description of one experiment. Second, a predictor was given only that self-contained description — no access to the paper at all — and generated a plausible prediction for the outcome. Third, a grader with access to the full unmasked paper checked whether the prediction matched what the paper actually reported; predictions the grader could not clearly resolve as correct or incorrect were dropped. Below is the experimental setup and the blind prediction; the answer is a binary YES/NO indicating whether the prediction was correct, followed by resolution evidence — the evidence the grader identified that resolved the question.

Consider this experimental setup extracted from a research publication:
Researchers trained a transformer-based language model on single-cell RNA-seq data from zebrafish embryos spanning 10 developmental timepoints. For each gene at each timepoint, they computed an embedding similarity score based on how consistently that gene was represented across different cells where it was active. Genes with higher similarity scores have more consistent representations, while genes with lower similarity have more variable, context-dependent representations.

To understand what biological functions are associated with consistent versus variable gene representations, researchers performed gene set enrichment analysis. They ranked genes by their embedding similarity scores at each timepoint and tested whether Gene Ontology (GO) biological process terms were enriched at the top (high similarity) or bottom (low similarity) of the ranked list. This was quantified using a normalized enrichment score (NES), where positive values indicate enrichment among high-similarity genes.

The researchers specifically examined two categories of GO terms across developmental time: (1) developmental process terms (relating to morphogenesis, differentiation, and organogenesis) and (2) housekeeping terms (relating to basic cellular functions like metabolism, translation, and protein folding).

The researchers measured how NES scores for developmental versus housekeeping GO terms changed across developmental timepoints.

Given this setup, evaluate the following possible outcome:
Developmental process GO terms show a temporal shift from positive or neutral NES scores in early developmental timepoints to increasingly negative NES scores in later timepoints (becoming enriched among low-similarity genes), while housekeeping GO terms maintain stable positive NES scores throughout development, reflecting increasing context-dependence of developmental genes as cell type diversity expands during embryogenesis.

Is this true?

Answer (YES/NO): NO